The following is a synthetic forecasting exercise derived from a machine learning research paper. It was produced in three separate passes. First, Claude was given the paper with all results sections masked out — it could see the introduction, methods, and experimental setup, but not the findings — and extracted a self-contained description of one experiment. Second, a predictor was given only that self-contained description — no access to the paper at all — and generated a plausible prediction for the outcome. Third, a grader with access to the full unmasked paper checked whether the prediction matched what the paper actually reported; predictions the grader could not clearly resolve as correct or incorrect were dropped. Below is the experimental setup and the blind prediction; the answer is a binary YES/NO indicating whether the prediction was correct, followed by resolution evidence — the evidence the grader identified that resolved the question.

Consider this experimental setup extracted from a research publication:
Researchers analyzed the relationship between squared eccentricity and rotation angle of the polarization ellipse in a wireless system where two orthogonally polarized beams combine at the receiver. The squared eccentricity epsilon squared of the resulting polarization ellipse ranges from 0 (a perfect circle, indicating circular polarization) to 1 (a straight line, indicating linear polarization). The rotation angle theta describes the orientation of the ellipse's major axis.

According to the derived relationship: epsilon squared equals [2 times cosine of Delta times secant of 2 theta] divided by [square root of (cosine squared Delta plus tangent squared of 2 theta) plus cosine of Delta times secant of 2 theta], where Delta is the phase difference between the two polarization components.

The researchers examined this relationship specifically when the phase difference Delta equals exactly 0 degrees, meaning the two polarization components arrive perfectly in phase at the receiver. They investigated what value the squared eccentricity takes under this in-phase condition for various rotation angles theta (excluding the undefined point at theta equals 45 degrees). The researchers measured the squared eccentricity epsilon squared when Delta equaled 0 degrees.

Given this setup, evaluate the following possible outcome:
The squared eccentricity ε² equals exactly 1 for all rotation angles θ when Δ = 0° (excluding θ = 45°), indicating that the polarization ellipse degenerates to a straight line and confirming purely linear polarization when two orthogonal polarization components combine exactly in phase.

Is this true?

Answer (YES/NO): YES